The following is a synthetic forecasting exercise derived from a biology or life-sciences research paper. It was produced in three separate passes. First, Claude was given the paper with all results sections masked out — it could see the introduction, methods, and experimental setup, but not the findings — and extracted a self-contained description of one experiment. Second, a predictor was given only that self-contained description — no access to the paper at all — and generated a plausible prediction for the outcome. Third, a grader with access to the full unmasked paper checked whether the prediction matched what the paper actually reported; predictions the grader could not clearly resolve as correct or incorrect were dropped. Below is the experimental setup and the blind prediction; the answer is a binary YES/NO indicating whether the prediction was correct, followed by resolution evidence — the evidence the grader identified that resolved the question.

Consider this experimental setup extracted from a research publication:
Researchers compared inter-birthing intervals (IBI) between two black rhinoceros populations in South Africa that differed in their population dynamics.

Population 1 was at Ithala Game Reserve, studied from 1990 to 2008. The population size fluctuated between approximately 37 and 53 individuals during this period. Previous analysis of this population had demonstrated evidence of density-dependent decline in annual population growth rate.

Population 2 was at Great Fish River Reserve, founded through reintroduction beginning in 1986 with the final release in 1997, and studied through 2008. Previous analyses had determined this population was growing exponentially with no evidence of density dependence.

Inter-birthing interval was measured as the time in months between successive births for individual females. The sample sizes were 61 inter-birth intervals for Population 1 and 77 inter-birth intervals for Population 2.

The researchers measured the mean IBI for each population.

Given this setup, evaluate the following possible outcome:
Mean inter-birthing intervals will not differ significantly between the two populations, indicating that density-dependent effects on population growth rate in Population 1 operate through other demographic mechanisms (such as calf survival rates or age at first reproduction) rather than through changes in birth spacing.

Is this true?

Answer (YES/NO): NO